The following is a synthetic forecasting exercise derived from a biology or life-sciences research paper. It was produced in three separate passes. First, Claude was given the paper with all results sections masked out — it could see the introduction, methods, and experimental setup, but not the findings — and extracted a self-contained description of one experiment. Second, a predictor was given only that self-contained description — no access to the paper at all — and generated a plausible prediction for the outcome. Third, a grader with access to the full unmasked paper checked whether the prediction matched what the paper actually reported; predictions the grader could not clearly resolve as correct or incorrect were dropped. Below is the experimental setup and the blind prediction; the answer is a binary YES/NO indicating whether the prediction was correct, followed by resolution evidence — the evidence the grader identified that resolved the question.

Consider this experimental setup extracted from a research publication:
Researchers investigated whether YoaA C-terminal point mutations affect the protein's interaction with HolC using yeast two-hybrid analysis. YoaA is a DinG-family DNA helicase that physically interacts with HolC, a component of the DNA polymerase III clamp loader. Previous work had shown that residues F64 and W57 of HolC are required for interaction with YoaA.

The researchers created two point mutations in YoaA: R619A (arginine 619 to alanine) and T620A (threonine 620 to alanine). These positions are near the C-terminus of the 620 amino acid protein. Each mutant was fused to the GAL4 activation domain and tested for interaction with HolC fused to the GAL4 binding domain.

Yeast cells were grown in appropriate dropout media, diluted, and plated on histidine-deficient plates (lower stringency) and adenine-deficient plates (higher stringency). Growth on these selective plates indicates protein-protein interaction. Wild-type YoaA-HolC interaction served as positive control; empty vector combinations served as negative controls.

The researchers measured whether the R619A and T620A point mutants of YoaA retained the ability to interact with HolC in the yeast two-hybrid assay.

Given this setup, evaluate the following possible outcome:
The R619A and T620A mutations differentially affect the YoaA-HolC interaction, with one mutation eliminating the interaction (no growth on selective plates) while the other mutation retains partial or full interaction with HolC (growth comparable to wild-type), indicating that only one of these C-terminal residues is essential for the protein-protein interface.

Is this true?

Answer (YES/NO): NO